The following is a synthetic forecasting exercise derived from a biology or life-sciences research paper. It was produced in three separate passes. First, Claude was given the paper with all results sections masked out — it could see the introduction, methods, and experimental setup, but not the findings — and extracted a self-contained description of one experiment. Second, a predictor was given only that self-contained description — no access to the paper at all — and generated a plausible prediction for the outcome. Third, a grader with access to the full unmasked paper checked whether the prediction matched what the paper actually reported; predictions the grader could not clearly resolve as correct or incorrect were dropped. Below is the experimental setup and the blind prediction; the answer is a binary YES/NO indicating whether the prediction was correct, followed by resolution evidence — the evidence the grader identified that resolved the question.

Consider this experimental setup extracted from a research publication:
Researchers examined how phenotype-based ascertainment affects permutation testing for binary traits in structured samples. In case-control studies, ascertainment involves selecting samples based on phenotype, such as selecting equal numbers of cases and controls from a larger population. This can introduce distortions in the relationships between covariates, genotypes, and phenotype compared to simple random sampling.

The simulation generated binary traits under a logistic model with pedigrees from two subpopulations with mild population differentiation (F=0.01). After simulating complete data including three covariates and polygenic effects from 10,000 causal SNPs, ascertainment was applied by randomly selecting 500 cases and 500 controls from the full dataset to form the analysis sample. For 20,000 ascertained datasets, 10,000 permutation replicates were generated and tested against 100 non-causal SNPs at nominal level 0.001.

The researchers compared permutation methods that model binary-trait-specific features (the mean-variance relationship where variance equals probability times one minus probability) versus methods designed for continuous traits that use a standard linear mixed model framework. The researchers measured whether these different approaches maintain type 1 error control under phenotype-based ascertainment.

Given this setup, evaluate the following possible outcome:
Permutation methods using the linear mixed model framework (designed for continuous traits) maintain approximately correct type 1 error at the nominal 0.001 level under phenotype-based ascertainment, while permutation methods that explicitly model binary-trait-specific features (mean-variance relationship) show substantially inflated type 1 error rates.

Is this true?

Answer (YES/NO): NO